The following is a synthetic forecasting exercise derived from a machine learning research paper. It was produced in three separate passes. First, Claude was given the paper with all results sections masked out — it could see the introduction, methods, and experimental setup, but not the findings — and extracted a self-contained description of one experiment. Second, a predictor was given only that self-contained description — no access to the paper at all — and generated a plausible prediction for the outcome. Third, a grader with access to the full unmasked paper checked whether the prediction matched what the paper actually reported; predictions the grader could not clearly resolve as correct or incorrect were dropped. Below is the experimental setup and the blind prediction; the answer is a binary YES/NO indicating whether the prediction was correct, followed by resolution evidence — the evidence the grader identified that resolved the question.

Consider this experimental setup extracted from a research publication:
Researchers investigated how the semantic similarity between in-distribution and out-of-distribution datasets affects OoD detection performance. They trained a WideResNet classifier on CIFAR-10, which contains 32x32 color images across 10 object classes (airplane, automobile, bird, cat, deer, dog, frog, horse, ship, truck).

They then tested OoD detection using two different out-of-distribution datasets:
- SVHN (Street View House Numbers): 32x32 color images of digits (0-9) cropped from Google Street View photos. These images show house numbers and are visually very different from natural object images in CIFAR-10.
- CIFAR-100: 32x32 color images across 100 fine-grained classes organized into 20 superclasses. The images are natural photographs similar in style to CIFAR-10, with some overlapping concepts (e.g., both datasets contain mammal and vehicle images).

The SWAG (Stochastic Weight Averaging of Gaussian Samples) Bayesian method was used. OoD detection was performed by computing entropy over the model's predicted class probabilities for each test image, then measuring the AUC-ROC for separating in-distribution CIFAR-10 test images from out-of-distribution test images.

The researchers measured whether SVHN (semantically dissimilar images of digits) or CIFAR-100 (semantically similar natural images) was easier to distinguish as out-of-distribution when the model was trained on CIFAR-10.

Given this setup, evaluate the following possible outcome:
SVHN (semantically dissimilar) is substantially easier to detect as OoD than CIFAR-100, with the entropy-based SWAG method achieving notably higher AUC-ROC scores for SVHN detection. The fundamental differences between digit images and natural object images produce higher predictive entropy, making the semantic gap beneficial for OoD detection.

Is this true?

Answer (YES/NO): YES